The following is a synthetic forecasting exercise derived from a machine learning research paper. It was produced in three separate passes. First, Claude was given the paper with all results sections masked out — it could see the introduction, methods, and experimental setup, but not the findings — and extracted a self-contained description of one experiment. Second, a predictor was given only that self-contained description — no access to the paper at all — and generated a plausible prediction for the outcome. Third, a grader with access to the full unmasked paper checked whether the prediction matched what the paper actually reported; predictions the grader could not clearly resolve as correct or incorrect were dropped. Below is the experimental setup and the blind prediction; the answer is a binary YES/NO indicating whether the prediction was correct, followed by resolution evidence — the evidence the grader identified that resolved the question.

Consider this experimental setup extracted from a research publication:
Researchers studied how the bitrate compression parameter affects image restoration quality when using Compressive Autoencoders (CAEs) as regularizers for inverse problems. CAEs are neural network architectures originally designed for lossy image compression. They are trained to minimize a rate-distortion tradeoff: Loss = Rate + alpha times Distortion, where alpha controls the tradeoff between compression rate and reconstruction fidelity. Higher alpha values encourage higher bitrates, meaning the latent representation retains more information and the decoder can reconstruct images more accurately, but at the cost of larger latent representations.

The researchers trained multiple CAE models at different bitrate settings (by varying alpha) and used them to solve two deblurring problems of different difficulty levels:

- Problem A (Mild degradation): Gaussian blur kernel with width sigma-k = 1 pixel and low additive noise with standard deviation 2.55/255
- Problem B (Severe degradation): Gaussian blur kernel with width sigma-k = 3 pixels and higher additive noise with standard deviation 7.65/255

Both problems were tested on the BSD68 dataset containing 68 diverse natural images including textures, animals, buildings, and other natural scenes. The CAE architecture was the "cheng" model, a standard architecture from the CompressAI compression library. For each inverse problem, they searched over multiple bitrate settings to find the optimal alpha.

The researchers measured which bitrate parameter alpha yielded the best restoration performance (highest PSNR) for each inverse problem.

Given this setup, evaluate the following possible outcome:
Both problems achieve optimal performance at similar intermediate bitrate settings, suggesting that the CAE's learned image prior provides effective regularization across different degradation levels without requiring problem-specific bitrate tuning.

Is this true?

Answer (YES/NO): NO